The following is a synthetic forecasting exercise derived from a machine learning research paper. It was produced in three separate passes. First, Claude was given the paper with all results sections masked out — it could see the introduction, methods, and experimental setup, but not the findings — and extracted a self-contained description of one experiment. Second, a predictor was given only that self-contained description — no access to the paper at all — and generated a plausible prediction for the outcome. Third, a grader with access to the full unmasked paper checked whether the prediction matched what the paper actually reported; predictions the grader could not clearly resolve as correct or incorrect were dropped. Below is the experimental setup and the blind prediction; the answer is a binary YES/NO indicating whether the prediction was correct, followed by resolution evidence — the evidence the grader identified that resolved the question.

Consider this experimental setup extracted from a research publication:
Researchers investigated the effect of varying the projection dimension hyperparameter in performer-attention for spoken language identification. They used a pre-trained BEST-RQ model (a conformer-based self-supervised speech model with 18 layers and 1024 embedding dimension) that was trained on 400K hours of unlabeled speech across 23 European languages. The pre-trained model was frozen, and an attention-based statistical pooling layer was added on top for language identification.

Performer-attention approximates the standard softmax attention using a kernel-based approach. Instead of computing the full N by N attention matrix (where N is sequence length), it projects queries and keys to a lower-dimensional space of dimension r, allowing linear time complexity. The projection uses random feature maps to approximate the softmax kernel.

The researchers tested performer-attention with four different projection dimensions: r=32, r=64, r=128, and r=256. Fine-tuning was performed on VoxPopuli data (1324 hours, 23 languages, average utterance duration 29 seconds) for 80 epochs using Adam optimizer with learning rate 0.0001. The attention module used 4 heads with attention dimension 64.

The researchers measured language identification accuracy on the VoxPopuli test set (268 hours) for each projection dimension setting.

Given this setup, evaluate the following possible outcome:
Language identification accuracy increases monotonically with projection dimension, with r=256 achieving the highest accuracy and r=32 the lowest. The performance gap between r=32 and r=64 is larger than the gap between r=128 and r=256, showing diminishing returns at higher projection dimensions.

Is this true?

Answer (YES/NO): NO